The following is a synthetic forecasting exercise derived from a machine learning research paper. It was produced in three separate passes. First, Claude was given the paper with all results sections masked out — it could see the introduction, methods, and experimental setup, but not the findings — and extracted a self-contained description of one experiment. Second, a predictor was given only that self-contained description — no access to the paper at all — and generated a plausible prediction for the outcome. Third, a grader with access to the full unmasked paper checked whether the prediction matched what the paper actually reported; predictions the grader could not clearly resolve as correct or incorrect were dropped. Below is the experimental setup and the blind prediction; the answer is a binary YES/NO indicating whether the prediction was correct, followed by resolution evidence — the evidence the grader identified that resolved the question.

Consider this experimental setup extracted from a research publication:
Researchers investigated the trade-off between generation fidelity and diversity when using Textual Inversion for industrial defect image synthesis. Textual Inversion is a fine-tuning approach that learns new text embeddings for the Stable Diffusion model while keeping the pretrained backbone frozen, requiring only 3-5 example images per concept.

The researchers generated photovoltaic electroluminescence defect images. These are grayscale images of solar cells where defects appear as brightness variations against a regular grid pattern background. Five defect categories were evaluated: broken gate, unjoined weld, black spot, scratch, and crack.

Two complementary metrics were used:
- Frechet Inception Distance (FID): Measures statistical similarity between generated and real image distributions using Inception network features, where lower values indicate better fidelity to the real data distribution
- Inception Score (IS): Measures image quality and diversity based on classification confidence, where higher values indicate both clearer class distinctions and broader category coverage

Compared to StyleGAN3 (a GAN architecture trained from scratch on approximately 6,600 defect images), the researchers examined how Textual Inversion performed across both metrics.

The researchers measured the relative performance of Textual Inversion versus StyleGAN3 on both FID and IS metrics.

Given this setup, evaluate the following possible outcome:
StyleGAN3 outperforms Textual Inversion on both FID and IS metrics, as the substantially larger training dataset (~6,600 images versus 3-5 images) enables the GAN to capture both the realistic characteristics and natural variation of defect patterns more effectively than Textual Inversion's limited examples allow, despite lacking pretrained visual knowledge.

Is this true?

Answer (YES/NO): NO